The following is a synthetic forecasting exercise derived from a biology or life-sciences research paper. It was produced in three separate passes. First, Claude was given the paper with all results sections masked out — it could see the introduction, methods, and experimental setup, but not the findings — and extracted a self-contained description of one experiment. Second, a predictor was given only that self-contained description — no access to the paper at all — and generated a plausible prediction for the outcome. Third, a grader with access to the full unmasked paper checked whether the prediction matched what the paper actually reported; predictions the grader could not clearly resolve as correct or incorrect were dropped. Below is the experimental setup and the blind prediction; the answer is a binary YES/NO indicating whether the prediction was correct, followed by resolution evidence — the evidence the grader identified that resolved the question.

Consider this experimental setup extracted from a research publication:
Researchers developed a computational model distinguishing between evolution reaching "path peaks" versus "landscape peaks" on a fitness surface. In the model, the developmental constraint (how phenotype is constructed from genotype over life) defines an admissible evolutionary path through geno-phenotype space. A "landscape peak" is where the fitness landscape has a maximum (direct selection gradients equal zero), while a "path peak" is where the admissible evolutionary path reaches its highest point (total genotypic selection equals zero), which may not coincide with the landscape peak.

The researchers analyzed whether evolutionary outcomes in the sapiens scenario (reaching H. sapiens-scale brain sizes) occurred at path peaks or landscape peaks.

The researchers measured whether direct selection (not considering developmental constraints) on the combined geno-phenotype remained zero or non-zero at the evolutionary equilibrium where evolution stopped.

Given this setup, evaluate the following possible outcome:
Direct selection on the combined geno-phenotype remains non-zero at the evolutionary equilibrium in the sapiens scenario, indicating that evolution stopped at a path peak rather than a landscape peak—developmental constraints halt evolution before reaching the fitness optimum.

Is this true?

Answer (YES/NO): YES